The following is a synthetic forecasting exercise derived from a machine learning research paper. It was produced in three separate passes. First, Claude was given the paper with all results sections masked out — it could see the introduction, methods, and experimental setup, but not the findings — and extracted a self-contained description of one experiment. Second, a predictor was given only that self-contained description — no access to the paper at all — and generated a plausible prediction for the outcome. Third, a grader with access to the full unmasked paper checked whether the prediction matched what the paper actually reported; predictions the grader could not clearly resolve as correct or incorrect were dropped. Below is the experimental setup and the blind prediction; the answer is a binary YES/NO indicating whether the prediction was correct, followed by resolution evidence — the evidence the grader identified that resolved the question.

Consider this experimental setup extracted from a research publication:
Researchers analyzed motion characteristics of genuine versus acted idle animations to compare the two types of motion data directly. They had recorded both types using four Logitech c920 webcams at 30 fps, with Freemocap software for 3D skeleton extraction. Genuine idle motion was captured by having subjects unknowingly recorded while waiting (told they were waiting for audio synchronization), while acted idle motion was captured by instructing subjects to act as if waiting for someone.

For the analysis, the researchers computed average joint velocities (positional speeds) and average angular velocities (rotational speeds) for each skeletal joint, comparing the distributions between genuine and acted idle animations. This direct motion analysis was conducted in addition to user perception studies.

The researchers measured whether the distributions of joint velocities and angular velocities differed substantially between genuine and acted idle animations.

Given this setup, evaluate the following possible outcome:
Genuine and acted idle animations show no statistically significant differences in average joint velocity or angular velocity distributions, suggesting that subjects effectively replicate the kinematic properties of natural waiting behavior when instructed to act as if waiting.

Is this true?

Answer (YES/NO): YES